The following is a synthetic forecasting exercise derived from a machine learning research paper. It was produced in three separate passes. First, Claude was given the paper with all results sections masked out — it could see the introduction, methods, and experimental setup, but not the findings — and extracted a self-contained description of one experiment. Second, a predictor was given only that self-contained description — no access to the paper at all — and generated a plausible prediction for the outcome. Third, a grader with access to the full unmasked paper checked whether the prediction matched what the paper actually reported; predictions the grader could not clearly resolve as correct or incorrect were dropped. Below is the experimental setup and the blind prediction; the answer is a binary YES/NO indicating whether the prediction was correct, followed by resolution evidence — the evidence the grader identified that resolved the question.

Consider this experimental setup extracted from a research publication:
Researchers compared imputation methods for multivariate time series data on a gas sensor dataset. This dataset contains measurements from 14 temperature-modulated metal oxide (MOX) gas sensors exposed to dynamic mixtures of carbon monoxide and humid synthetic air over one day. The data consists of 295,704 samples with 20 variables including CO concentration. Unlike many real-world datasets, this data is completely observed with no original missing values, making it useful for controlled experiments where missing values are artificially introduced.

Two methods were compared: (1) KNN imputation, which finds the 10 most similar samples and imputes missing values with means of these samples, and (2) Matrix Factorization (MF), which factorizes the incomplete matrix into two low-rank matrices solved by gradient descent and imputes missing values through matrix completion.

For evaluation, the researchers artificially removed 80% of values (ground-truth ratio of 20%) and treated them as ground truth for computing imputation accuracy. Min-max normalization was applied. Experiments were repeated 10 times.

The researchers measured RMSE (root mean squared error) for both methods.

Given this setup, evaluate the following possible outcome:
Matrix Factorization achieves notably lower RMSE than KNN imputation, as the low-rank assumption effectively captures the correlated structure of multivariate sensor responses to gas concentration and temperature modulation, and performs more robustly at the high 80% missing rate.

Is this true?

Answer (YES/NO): NO